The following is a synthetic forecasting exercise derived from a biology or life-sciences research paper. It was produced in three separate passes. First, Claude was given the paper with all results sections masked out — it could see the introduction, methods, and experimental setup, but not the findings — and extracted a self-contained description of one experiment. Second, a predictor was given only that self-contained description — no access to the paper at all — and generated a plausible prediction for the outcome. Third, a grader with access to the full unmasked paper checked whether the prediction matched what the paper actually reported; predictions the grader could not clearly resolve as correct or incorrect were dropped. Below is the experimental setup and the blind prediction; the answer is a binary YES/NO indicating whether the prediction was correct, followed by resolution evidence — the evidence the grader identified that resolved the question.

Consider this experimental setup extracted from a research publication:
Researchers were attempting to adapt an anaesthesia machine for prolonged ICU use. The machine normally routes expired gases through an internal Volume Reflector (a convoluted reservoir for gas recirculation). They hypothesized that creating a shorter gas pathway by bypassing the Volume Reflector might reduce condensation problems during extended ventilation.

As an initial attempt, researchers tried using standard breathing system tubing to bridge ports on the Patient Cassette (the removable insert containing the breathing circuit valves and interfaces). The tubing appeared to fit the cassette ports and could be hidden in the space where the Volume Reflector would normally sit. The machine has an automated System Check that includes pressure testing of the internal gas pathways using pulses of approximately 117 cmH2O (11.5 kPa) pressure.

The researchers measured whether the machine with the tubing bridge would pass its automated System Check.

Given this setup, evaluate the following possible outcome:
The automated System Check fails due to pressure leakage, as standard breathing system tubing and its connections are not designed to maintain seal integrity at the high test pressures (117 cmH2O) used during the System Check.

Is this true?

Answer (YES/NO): NO